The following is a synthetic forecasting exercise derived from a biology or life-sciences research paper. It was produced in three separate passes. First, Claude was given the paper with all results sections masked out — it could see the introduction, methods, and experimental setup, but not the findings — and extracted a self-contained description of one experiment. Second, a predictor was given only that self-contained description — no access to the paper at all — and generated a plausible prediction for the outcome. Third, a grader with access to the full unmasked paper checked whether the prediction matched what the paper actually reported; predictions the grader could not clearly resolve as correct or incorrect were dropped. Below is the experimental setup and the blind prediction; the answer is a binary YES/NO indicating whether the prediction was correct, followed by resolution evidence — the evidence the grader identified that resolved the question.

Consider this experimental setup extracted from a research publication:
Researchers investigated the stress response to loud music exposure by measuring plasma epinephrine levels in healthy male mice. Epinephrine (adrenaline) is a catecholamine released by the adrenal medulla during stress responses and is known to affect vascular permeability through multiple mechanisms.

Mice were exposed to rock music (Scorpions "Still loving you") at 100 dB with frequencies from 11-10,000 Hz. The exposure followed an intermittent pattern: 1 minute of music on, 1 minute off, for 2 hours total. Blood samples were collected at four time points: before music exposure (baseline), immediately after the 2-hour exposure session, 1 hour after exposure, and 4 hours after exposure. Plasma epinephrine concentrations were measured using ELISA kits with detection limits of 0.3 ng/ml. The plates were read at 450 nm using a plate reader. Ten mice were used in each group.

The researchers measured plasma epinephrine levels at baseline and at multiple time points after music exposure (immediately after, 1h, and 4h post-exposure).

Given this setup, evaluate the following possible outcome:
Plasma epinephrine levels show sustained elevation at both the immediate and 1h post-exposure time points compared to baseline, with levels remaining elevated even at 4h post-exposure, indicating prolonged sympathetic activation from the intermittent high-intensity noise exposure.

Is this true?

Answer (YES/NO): NO